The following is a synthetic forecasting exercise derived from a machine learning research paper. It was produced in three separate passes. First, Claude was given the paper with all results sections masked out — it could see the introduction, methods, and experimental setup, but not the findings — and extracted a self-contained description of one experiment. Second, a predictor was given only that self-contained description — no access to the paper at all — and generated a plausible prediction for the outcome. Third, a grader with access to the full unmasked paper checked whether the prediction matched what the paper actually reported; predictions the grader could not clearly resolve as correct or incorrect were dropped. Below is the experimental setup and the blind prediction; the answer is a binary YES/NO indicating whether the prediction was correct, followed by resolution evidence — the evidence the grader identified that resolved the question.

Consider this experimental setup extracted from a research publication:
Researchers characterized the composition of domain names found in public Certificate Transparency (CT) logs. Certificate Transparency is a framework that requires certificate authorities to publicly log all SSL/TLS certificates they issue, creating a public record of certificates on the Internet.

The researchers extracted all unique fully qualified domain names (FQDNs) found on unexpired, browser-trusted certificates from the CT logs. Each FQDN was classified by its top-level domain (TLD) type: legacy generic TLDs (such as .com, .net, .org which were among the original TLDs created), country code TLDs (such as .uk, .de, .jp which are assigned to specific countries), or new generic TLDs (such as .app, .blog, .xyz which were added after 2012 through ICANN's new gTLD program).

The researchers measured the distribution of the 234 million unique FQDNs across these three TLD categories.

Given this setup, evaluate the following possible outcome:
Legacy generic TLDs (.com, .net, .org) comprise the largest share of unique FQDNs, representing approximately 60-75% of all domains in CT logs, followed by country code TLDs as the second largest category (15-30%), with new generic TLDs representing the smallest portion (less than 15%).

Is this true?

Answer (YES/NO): NO